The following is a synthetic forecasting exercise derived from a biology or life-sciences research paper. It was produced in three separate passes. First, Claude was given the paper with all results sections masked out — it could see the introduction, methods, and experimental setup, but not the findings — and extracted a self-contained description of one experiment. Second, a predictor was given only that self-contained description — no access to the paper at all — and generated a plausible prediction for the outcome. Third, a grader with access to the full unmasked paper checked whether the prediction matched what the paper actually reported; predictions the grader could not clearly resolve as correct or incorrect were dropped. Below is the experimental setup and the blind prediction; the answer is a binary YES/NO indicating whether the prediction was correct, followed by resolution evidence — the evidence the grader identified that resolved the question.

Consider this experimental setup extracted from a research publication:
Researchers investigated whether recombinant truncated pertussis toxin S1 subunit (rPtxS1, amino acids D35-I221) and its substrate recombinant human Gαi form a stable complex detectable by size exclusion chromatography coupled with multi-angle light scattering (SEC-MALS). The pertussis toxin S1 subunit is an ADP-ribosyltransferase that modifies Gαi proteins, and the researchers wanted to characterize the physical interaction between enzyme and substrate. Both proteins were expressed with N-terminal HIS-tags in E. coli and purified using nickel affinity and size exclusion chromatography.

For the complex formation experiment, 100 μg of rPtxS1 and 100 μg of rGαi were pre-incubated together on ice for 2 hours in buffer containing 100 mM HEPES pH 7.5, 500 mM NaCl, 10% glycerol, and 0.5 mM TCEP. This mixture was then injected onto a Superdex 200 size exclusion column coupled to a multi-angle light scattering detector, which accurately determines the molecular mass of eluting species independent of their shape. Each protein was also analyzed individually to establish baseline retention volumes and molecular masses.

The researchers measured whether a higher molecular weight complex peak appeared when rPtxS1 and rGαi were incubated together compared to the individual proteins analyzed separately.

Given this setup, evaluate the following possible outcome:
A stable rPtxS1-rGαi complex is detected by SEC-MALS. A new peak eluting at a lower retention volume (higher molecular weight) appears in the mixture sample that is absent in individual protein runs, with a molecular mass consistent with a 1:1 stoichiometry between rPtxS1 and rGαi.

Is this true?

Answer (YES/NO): NO